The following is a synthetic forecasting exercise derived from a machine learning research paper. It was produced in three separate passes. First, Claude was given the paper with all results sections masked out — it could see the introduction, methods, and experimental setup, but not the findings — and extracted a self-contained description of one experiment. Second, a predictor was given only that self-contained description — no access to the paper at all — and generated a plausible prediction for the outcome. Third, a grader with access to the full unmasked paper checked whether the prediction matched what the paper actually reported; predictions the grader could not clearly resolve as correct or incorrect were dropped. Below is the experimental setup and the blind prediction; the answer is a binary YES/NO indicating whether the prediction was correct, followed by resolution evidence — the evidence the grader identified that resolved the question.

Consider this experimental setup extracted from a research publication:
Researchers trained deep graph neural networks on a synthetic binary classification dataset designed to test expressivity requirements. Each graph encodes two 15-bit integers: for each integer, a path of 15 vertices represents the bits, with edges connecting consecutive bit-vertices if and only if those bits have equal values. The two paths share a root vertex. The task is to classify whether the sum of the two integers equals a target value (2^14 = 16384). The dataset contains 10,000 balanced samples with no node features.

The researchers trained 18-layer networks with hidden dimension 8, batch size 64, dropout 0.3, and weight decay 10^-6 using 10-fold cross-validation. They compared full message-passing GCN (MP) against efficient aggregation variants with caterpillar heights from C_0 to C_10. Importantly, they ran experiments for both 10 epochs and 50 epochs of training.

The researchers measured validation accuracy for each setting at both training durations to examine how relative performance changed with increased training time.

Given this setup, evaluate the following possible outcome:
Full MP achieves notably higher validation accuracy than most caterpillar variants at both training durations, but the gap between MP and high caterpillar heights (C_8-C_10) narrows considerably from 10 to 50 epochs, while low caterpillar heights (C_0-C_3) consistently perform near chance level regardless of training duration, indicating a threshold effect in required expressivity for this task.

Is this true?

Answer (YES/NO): NO